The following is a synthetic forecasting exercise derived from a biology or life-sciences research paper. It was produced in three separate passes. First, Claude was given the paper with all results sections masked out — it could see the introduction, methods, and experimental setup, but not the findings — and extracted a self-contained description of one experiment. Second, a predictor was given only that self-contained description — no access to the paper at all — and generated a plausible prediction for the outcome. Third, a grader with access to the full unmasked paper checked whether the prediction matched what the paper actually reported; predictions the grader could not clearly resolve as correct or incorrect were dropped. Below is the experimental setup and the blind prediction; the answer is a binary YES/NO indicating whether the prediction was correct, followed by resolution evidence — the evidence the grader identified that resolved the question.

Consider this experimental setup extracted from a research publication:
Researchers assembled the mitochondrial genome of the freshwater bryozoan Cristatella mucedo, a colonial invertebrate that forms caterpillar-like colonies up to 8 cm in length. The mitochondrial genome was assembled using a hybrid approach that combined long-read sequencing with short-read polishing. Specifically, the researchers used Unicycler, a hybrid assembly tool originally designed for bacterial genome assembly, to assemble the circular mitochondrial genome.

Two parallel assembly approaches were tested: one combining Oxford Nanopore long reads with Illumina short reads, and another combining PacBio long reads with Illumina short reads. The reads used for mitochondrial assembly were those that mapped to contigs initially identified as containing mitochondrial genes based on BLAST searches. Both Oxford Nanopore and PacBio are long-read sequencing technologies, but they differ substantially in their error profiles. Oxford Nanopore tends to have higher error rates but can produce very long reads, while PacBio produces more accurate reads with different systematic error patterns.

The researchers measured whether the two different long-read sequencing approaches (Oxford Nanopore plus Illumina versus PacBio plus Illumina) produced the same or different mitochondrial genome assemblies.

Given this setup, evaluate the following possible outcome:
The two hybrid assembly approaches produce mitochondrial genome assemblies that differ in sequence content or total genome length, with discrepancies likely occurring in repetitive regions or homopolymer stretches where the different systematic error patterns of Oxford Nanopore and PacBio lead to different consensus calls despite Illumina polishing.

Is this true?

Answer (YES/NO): NO